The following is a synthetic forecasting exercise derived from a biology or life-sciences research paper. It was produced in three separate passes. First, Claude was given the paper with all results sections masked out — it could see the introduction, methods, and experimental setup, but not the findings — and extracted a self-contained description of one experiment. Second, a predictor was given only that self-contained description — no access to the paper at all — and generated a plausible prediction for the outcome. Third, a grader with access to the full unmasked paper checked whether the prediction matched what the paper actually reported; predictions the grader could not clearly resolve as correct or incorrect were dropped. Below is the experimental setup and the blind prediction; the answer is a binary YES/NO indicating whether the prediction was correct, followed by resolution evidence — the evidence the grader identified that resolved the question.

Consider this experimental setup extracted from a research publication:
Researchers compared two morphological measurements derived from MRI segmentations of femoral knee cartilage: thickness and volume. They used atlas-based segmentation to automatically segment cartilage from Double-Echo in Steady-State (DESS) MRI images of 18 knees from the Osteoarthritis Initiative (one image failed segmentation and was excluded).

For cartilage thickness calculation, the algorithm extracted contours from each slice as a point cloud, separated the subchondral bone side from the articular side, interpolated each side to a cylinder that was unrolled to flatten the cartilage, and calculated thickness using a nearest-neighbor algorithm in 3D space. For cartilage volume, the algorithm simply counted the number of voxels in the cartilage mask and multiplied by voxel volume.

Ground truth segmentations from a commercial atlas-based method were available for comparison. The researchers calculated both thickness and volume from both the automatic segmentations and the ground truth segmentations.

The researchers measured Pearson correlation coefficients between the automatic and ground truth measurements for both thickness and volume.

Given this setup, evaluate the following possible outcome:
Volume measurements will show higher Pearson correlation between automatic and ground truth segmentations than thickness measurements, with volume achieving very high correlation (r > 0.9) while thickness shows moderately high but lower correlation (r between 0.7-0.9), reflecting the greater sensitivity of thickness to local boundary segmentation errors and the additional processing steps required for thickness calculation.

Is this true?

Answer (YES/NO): NO